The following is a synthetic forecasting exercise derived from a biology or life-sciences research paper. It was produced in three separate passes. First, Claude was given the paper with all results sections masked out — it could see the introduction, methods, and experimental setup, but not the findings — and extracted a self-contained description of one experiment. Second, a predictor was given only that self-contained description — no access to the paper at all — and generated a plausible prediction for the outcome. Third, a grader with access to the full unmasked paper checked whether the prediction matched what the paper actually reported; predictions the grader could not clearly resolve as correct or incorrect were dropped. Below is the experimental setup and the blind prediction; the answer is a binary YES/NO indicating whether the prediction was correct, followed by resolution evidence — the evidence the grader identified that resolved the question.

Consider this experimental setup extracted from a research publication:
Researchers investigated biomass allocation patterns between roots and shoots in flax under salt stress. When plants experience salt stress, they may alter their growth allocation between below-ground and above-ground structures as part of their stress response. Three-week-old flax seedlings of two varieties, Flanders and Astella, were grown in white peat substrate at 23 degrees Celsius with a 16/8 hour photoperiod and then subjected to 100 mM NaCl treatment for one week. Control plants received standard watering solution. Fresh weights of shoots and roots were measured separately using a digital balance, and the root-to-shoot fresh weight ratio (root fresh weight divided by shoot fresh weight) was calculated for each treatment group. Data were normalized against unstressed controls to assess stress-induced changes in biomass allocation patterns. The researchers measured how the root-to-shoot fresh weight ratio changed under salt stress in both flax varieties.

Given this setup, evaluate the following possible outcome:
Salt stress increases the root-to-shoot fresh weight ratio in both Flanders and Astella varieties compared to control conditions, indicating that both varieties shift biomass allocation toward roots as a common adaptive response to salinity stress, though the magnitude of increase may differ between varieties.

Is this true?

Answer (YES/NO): NO